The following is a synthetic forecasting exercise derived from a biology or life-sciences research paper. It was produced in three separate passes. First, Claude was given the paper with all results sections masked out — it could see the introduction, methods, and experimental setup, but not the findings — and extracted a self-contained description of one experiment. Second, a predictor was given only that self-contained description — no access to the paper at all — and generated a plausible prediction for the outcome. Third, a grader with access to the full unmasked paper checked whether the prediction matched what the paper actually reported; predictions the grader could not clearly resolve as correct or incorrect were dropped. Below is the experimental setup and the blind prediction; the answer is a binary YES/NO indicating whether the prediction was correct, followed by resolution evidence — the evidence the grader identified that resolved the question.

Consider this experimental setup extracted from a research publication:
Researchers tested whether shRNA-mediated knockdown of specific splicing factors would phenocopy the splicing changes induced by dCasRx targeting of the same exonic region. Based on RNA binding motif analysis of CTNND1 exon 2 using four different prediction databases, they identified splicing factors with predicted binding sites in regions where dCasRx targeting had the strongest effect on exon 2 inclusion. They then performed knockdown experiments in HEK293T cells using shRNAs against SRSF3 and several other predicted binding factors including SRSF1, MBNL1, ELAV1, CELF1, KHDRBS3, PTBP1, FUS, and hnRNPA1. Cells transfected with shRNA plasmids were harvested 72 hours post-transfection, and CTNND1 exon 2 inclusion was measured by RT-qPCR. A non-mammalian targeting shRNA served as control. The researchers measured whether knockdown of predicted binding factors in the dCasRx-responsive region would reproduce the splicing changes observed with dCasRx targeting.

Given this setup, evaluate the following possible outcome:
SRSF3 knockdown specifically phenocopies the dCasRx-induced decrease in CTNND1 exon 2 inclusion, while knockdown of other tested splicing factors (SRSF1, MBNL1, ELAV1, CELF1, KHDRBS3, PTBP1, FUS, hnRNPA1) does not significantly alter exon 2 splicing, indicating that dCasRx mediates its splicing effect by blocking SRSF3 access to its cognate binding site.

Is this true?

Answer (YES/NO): NO